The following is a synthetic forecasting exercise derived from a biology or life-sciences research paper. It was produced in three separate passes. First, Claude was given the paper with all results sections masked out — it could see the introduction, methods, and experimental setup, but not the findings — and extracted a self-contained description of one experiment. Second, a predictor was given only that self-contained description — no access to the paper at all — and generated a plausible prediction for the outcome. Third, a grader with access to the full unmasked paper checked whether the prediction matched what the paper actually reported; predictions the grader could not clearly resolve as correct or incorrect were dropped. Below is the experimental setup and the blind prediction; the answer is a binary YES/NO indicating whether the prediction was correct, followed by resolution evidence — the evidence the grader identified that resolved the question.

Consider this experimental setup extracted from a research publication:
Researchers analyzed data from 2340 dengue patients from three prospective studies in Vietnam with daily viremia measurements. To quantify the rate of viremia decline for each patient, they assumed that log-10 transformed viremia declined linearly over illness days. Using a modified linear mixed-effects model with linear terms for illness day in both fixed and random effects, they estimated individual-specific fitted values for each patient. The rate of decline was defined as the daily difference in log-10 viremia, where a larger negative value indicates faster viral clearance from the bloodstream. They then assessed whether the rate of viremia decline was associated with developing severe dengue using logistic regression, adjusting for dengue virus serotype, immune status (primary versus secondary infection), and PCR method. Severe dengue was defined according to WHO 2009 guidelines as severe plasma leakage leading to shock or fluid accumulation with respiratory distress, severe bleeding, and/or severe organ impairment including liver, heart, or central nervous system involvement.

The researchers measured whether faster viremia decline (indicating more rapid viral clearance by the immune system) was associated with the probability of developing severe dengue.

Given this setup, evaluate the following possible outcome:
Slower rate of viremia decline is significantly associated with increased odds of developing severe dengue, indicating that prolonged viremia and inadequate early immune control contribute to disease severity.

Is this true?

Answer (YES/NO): YES